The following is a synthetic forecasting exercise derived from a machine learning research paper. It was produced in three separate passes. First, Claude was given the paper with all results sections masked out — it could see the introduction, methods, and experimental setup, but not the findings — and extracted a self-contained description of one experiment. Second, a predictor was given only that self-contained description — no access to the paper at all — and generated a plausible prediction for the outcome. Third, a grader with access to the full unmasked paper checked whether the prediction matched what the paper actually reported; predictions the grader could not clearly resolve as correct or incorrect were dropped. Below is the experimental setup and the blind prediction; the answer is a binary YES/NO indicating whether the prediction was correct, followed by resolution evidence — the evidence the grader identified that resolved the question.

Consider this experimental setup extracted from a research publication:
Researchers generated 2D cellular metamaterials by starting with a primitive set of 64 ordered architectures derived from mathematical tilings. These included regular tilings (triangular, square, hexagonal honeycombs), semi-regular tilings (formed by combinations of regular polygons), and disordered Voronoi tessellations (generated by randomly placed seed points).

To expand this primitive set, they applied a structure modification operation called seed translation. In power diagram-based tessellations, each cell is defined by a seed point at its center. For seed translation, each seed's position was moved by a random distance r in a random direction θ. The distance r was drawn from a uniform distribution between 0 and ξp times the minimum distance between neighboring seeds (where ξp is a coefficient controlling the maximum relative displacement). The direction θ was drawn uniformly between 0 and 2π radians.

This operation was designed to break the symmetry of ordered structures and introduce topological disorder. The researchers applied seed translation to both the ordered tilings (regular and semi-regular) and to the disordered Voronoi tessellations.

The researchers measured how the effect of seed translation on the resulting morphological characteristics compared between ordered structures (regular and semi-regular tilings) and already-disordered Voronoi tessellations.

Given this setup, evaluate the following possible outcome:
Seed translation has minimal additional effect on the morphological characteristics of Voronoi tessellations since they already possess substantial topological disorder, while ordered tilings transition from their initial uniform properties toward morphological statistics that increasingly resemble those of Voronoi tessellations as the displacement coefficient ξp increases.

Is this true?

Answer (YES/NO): NO